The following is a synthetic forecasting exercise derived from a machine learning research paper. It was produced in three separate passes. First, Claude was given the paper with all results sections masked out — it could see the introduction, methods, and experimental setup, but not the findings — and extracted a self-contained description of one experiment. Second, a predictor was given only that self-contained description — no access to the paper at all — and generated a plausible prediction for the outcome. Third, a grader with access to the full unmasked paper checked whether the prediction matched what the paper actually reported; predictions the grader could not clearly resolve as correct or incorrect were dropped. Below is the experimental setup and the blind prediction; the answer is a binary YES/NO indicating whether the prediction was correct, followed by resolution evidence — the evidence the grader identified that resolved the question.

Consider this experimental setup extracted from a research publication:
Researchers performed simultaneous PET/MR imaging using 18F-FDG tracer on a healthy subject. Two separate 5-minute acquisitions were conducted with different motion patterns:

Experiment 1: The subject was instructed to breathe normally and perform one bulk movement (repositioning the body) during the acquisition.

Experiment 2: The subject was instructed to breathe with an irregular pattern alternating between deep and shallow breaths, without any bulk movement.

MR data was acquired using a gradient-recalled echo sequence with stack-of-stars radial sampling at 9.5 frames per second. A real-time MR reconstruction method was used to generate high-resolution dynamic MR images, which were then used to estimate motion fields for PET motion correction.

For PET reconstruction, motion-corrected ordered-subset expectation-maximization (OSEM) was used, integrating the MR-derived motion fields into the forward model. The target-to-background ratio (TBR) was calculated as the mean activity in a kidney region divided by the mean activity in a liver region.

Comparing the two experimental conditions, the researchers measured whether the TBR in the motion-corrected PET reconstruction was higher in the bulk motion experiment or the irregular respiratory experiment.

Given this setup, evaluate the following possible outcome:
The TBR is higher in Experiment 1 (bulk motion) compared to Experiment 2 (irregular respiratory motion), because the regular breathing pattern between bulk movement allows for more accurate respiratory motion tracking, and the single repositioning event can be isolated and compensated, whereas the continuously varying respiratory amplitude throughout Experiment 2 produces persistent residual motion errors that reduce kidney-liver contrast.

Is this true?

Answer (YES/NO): NO